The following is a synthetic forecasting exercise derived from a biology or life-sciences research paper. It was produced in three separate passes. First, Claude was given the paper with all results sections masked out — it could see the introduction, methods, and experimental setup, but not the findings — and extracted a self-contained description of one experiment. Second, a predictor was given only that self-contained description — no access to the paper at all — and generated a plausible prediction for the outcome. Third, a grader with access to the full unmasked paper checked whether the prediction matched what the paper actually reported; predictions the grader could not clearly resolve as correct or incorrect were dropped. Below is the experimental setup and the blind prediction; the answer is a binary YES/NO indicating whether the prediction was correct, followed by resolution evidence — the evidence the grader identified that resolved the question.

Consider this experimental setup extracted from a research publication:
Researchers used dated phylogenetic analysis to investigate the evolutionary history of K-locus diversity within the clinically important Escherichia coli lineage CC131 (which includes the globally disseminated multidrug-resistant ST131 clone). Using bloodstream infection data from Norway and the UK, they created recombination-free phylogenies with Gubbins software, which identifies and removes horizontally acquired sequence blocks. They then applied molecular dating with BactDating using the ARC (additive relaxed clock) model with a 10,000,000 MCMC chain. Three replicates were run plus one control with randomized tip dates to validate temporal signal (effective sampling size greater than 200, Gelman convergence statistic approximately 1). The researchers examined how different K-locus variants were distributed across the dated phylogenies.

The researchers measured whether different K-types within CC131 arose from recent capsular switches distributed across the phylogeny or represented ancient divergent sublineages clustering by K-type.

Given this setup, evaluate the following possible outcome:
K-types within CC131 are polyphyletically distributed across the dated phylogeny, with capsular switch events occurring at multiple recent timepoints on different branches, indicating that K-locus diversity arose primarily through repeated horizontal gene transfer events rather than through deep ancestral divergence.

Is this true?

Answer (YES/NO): YES